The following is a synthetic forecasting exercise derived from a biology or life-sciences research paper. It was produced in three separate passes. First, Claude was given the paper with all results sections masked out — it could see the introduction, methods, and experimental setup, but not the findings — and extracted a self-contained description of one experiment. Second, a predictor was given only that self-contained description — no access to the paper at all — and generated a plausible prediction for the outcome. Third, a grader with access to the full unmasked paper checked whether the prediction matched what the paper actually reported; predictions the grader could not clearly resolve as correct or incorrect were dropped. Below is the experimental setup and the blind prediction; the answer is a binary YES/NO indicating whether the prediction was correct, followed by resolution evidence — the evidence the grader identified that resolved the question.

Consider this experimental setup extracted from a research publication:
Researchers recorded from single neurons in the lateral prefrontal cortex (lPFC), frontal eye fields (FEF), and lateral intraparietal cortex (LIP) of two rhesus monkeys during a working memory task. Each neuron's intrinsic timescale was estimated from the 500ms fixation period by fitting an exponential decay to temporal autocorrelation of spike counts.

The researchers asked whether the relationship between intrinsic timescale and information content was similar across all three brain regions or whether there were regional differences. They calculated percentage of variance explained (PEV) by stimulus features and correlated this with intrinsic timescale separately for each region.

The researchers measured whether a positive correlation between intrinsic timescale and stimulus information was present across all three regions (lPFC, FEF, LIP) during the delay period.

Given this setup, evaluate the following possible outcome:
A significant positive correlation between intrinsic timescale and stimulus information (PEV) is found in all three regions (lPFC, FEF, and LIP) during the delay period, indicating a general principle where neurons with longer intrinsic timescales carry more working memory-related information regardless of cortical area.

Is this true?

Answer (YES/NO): NO